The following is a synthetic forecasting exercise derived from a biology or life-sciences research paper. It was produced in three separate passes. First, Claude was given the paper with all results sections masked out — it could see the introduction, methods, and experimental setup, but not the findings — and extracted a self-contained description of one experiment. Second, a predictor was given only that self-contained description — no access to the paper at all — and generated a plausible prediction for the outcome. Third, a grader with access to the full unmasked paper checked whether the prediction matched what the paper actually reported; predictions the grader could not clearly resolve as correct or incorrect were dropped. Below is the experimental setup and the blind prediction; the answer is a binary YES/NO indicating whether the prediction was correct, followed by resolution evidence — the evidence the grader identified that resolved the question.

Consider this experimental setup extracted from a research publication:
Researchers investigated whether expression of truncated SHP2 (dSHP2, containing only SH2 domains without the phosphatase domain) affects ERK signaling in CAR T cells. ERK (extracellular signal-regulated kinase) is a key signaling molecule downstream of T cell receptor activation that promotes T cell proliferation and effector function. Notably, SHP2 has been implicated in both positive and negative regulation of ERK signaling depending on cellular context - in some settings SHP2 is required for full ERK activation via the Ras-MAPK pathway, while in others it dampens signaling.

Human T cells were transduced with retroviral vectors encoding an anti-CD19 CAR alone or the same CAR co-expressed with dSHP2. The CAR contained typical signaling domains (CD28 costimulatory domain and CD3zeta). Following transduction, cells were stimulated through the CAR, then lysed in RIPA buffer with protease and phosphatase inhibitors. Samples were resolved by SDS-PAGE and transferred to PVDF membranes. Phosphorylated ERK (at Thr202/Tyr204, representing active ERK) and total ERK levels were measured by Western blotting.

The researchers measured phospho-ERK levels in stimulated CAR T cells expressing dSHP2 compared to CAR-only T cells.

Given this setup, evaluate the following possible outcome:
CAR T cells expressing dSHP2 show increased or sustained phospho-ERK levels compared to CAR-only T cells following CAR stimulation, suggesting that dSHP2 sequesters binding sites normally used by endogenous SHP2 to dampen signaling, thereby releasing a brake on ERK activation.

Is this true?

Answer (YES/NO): NO